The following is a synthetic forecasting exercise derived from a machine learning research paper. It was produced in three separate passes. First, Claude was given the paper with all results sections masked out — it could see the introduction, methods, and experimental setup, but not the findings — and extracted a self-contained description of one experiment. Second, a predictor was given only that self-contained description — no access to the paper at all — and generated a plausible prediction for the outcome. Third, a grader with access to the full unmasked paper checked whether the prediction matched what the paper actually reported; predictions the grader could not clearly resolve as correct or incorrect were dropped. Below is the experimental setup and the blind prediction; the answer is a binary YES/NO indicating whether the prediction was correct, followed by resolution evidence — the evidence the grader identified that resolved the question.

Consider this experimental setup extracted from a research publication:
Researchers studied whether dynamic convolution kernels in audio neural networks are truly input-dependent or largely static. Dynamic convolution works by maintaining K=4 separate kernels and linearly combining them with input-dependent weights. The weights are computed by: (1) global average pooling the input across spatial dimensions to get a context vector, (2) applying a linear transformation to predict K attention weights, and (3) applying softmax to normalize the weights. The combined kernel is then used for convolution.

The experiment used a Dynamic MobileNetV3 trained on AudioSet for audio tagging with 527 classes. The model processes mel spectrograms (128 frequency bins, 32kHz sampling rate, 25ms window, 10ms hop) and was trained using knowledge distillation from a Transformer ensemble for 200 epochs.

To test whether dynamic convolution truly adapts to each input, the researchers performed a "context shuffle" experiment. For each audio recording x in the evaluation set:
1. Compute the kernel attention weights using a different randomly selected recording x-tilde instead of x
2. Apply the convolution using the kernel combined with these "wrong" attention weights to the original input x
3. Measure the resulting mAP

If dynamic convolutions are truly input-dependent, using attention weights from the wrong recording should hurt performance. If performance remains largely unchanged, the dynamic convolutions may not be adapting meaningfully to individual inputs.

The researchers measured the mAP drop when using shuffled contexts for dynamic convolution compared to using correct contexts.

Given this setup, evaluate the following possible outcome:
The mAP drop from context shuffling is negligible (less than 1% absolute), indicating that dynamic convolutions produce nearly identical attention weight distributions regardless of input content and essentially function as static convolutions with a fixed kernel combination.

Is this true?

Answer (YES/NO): NO